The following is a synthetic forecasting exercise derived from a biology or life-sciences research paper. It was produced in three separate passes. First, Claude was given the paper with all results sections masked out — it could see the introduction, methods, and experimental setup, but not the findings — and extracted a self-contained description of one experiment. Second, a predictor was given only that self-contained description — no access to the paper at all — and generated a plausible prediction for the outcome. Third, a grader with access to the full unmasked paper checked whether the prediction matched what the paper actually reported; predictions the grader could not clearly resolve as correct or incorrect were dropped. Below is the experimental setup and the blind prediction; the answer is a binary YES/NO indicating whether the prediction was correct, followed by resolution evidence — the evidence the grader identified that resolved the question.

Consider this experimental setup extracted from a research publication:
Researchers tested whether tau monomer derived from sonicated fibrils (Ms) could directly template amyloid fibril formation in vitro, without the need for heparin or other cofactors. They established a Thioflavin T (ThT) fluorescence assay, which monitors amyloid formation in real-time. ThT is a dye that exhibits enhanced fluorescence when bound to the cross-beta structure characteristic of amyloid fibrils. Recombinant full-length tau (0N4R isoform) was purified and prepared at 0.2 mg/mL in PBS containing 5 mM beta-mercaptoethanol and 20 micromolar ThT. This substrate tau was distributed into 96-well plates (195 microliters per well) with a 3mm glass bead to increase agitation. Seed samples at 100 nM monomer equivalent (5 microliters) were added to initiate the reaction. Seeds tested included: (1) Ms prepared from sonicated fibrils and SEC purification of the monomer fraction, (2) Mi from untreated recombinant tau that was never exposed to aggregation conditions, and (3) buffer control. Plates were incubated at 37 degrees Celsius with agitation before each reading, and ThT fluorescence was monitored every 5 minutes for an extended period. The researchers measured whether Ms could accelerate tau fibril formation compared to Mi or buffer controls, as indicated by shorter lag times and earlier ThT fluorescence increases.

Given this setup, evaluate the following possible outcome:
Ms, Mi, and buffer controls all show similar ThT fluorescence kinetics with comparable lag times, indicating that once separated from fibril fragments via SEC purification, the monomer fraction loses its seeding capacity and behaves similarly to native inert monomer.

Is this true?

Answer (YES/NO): NO